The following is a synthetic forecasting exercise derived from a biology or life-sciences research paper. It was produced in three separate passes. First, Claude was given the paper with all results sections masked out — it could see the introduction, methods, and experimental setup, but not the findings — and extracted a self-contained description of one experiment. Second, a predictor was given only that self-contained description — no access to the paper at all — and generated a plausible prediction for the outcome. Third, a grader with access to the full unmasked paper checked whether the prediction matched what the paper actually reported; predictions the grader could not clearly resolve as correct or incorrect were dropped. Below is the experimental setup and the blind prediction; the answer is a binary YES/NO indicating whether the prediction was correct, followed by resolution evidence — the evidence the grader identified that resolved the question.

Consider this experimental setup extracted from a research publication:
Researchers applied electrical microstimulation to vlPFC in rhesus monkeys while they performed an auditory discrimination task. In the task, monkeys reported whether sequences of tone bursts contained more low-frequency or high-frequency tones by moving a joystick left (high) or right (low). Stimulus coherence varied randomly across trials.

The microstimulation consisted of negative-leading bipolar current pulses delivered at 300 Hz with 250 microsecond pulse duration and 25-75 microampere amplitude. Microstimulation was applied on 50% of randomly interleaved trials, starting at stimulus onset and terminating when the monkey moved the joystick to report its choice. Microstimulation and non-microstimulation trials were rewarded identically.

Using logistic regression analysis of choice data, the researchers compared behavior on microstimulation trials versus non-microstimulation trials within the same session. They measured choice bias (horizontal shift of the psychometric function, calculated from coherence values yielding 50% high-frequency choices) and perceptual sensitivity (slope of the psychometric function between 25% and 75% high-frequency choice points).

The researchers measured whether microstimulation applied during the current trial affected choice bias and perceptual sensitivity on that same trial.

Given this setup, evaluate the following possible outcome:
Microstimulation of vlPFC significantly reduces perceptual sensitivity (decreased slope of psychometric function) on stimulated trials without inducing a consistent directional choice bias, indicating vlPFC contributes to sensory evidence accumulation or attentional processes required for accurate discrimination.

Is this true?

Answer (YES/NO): NO